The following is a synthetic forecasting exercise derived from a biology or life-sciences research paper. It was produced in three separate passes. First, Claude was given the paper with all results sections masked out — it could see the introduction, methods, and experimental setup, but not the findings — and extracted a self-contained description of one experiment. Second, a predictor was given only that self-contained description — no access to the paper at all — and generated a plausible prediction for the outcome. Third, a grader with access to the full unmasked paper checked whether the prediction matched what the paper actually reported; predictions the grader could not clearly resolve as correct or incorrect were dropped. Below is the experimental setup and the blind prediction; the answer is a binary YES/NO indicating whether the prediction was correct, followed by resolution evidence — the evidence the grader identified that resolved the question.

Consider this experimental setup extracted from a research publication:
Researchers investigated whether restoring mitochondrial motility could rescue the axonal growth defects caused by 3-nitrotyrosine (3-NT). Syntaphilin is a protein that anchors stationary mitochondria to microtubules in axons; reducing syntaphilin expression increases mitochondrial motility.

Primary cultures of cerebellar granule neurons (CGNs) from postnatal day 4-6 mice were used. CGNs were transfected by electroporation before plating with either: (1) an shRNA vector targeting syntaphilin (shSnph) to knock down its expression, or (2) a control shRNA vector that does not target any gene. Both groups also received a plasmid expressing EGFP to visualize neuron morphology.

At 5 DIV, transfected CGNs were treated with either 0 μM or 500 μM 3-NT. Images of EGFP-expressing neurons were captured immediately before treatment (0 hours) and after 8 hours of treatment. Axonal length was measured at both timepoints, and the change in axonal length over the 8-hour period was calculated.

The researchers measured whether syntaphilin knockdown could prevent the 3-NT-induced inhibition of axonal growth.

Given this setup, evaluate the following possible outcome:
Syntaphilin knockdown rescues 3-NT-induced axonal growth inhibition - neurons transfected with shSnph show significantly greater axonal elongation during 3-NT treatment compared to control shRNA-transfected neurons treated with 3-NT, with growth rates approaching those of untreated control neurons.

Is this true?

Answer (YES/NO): YES